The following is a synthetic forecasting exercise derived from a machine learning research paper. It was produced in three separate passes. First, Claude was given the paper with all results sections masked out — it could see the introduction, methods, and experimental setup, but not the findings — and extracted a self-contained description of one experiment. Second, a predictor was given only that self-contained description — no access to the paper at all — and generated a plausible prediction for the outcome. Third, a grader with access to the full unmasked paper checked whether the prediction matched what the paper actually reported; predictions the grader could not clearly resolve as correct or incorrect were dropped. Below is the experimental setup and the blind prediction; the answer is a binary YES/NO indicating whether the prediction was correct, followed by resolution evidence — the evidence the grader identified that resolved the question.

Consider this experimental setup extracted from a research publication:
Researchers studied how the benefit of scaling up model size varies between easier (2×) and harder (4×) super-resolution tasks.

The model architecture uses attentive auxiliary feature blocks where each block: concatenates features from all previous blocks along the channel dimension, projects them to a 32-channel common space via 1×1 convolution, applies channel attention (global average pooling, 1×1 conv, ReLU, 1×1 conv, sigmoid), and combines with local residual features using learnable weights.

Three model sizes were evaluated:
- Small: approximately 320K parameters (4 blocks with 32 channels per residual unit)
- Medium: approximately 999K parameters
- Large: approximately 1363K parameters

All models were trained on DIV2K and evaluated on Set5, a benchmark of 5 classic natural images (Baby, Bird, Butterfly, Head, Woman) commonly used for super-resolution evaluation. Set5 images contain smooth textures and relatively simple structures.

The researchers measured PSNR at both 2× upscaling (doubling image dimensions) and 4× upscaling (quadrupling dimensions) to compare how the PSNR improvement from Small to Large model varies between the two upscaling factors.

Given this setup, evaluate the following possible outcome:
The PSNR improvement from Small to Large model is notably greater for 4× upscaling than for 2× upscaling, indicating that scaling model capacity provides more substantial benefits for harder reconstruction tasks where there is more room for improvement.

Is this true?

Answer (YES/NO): YES